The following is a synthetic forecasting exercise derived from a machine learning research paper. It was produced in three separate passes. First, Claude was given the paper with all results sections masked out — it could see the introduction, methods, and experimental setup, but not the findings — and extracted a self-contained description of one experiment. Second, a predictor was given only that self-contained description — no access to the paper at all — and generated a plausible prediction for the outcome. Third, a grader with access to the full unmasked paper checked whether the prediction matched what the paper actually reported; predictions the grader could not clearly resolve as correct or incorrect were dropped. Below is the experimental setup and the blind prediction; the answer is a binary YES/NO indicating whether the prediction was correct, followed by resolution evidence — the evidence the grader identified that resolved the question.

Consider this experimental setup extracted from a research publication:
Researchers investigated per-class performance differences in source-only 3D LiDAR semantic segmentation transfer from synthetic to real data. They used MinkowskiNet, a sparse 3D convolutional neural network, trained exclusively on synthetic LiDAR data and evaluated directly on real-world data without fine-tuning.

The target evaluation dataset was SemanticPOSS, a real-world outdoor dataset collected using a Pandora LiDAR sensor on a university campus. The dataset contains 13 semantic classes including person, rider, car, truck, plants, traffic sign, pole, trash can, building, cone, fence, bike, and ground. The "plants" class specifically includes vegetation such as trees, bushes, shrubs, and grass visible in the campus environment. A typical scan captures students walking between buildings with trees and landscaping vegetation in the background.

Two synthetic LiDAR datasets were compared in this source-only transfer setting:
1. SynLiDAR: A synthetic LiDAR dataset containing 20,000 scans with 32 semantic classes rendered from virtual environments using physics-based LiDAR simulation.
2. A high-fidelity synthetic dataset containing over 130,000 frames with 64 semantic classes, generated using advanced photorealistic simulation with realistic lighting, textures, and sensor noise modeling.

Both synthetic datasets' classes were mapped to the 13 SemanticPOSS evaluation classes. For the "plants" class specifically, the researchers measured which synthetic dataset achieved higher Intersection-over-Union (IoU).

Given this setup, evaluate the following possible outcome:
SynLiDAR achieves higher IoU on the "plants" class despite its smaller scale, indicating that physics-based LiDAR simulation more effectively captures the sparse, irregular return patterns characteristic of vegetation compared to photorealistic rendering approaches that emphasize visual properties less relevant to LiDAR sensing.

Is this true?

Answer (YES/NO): YES